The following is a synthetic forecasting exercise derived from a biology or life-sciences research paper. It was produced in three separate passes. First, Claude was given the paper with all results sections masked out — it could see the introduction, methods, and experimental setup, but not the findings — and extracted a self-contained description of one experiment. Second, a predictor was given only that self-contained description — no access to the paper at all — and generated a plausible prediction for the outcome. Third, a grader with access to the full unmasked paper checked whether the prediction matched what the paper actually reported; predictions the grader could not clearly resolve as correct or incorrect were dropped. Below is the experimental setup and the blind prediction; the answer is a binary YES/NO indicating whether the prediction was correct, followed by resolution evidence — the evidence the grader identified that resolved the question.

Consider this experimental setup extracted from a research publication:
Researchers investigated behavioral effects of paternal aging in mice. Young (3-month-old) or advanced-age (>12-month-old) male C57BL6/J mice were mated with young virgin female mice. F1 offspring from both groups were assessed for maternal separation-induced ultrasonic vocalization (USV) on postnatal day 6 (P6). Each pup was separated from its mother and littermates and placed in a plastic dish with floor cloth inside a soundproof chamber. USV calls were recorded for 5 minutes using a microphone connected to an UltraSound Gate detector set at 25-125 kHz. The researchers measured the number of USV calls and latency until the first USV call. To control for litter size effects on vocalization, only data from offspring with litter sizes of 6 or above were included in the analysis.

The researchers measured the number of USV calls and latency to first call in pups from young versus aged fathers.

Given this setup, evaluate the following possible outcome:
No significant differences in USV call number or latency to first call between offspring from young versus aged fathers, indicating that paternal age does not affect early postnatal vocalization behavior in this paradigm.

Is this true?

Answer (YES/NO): NO